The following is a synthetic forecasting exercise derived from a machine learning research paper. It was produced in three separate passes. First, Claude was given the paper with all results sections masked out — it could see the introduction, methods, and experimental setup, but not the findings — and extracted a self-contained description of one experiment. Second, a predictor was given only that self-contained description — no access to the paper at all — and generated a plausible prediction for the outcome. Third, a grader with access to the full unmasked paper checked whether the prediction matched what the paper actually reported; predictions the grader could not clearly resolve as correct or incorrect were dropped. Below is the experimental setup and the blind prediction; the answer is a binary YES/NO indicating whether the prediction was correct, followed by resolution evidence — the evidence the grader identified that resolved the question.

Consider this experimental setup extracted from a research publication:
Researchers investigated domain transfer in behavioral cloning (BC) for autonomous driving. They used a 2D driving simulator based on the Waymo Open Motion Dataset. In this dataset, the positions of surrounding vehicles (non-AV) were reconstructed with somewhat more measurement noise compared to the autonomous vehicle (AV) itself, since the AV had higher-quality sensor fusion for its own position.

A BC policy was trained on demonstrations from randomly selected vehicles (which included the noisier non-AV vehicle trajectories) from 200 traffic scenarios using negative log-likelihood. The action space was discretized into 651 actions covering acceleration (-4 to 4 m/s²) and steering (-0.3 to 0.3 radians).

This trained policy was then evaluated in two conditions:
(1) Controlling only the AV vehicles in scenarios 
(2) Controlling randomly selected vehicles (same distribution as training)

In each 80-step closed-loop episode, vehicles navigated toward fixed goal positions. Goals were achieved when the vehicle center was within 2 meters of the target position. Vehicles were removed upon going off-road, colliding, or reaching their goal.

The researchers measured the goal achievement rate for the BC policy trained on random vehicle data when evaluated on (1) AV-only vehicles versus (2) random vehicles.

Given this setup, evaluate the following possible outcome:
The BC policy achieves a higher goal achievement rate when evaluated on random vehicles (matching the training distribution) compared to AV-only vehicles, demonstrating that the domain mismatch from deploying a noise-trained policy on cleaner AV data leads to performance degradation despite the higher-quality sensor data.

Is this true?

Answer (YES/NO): NO